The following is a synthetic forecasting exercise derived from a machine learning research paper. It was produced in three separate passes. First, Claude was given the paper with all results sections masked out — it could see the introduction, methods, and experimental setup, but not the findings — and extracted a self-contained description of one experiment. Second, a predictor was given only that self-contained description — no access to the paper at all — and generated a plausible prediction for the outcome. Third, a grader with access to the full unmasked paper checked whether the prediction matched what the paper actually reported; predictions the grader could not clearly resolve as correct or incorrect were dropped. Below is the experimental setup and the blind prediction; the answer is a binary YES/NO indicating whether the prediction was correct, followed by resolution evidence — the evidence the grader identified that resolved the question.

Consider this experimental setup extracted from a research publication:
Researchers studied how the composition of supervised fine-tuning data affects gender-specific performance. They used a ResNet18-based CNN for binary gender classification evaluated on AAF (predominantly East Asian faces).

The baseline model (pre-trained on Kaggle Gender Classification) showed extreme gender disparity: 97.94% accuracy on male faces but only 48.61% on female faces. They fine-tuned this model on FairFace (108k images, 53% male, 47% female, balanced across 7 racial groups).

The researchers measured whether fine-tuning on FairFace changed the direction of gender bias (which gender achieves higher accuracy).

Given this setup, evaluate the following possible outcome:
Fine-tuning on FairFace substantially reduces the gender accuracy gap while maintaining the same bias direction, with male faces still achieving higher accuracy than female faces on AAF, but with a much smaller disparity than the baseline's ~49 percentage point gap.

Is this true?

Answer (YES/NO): YES